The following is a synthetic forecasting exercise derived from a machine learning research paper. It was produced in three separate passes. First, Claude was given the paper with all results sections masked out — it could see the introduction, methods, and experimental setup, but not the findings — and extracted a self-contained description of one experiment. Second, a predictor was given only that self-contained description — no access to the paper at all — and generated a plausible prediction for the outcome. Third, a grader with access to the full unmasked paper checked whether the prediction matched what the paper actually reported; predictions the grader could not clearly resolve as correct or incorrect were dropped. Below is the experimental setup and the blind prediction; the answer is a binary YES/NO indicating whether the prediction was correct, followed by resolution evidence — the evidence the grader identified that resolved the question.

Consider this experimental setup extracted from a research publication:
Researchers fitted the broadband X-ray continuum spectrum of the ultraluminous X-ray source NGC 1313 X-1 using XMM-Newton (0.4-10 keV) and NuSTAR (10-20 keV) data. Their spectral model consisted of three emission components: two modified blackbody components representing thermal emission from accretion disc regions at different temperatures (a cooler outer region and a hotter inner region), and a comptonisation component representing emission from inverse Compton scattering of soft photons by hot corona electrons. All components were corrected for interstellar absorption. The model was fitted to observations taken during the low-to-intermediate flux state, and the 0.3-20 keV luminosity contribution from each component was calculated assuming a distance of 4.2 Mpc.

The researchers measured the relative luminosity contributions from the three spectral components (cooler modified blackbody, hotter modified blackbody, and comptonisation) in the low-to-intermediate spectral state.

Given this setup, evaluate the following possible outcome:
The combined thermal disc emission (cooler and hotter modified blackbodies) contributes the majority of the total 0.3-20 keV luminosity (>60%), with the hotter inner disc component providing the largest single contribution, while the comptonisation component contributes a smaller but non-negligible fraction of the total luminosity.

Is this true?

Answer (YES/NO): NO